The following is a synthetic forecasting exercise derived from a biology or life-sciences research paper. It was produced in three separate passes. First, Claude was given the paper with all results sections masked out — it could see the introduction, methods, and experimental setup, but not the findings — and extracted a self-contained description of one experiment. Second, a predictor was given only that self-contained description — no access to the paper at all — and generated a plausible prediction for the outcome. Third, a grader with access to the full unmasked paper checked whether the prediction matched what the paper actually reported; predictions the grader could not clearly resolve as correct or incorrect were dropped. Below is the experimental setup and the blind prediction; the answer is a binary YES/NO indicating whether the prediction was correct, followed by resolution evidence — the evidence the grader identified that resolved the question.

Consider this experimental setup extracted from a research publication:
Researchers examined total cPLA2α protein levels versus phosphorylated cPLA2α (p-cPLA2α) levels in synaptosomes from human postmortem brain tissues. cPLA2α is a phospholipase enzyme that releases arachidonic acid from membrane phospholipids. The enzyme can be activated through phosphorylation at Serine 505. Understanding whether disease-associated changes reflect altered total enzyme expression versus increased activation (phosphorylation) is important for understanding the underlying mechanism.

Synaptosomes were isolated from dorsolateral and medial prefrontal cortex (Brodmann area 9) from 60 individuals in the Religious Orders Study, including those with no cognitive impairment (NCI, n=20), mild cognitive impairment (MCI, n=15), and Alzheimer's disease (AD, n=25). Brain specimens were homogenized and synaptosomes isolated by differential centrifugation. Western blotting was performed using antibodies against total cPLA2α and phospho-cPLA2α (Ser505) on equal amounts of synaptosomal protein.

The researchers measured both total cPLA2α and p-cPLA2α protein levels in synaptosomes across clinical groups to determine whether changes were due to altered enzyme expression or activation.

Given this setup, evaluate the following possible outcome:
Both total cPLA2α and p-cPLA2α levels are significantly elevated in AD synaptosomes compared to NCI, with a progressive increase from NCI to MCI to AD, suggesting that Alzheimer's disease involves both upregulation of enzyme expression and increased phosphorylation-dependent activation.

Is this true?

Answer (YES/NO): NO